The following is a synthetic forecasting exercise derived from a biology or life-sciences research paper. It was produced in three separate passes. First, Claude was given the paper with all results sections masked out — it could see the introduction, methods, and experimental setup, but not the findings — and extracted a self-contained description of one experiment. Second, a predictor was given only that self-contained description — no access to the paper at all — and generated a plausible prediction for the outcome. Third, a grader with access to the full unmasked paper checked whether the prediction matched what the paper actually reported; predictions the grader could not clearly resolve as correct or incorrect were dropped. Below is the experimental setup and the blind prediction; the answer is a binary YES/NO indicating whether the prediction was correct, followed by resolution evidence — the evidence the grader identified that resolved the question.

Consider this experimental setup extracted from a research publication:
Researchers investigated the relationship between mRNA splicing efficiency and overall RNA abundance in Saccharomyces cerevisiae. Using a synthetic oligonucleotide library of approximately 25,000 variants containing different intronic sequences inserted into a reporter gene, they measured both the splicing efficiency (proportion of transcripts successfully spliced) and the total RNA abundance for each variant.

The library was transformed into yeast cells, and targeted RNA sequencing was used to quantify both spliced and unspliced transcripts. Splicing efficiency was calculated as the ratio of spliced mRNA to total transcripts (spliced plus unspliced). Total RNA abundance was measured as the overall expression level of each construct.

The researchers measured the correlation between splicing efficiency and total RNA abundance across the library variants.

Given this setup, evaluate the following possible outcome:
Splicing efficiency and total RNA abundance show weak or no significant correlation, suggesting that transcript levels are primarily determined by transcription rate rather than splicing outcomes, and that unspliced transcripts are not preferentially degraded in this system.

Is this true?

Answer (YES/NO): NO